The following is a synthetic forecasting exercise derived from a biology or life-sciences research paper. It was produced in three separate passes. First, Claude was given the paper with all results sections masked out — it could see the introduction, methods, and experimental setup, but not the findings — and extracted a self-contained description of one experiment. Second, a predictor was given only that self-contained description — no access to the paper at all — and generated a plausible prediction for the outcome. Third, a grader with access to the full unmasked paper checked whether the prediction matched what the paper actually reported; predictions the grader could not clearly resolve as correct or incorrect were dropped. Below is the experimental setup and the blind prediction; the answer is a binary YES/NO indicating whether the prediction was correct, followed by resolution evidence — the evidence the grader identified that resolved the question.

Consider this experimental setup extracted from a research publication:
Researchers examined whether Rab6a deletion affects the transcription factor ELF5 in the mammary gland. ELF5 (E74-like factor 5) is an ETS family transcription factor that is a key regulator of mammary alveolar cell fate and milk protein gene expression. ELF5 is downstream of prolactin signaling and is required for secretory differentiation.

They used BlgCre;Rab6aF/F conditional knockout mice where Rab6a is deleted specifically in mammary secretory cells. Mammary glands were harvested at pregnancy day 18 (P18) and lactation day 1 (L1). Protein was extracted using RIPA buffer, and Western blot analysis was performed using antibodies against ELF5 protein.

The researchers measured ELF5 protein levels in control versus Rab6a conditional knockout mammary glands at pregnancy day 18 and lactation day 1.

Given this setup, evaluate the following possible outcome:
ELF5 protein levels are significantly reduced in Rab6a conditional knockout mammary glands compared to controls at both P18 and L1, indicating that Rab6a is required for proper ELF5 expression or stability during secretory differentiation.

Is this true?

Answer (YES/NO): NO